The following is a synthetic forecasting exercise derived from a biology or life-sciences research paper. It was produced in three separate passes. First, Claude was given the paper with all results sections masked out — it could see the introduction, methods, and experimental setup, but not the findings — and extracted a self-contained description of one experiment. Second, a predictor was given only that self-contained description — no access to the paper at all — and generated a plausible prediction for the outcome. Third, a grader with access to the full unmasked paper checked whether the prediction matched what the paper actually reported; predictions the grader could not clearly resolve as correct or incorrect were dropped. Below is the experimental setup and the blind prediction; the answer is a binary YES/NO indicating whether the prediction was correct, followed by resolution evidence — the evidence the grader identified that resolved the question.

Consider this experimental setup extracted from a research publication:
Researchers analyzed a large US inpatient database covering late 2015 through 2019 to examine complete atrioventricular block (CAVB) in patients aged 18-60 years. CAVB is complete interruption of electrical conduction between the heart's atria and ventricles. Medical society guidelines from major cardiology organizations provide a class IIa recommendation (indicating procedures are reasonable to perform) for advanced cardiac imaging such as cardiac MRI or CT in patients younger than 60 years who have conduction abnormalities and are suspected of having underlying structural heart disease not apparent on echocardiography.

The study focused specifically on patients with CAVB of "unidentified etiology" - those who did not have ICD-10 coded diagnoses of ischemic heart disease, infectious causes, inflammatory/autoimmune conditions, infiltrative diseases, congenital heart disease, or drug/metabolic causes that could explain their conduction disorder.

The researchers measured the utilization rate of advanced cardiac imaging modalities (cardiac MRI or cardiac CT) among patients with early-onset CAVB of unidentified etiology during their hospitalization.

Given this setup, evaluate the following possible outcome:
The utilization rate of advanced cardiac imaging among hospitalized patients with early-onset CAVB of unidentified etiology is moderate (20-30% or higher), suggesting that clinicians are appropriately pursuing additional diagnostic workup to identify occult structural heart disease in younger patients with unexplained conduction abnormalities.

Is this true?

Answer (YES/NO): NO